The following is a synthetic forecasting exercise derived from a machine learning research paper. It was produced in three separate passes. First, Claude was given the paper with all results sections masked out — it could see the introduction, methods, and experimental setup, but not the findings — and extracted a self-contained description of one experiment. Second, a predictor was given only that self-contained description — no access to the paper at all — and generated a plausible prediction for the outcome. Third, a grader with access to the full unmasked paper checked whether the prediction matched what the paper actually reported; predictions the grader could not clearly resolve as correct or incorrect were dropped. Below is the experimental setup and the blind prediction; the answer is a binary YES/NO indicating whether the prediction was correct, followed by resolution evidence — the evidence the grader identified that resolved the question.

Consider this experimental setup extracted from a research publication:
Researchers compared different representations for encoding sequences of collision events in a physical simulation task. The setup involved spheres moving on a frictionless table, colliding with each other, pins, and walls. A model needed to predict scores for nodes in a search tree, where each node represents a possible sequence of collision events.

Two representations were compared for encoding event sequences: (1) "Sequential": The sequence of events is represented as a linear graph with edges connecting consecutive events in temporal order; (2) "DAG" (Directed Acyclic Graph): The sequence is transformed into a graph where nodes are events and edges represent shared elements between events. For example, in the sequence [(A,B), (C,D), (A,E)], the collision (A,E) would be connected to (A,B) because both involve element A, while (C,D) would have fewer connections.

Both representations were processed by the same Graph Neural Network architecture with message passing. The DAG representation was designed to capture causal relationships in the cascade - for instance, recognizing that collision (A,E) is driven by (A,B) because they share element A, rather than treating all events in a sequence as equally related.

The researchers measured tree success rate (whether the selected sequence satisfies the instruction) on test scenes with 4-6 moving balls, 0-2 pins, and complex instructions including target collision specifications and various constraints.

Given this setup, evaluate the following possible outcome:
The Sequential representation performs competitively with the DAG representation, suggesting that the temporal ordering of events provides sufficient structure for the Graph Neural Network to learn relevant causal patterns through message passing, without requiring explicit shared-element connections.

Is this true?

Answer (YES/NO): NO